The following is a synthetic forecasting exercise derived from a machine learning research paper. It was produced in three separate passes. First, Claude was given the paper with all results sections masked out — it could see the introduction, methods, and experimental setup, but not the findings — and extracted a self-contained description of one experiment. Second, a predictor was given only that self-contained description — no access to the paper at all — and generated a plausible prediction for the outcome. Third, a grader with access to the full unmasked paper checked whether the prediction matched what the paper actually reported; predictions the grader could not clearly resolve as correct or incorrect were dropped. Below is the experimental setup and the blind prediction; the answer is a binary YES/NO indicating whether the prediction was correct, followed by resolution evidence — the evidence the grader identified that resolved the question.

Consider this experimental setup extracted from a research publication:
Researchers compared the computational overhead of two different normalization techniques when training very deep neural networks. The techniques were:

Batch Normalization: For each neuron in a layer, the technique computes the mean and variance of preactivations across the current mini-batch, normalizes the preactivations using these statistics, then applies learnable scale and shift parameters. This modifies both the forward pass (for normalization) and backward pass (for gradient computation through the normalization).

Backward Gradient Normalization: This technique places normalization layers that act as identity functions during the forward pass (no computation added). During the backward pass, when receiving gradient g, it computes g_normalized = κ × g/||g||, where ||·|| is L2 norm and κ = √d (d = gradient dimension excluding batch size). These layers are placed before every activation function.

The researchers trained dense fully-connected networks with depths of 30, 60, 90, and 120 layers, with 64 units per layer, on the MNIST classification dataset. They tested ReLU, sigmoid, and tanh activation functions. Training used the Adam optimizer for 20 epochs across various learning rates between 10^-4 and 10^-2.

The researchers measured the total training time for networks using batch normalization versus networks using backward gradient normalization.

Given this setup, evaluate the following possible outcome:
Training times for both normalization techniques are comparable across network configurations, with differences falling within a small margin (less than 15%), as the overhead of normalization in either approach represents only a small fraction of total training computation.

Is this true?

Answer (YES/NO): NO